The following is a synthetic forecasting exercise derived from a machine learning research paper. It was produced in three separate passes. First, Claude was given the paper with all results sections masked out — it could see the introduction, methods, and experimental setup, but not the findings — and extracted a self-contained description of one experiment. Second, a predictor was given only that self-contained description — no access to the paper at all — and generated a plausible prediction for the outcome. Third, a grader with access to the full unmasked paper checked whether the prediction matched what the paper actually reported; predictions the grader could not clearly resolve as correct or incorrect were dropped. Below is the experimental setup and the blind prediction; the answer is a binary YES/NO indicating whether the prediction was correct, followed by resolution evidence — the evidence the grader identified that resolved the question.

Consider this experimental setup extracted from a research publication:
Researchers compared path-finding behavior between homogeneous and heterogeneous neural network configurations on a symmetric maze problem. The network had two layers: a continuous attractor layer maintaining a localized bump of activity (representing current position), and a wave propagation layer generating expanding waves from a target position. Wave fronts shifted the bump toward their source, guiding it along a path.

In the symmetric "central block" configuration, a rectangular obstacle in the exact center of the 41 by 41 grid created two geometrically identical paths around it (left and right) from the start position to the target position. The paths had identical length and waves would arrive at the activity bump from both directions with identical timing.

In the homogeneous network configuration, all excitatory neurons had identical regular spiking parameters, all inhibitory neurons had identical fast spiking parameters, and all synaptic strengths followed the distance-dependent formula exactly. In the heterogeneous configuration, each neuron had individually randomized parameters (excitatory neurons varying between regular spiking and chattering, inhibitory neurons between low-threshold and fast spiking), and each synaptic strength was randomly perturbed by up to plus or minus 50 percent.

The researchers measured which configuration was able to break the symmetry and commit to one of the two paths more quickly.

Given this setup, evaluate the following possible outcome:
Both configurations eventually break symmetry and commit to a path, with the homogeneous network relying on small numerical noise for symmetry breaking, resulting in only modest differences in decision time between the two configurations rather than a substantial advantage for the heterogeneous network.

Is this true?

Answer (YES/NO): NO